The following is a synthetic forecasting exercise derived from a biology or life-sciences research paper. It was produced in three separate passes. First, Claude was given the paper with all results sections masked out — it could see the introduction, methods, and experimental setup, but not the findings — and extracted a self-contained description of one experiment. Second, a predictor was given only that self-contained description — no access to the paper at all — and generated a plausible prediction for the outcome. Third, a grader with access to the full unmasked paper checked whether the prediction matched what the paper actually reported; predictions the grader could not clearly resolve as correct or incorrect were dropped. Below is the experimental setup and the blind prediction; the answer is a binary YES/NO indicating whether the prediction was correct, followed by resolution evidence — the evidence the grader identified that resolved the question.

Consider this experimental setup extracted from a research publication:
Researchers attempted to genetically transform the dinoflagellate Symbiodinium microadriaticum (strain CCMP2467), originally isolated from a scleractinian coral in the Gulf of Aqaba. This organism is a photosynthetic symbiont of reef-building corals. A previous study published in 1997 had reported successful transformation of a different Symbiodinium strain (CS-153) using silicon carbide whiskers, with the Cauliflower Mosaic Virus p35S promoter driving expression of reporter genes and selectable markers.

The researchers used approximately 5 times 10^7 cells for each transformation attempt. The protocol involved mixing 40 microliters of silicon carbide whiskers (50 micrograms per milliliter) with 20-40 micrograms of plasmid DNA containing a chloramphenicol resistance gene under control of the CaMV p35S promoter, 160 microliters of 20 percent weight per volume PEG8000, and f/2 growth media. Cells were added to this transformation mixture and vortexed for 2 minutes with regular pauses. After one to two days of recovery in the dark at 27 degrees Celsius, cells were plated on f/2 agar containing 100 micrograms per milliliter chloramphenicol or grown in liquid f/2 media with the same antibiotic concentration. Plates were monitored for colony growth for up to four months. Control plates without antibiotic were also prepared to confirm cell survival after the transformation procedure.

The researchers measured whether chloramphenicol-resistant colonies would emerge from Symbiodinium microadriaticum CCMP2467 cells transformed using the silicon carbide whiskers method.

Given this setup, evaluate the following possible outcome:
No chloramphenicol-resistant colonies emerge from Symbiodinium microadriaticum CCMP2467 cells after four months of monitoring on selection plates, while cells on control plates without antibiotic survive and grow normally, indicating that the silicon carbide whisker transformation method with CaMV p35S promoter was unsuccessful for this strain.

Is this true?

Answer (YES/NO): NO